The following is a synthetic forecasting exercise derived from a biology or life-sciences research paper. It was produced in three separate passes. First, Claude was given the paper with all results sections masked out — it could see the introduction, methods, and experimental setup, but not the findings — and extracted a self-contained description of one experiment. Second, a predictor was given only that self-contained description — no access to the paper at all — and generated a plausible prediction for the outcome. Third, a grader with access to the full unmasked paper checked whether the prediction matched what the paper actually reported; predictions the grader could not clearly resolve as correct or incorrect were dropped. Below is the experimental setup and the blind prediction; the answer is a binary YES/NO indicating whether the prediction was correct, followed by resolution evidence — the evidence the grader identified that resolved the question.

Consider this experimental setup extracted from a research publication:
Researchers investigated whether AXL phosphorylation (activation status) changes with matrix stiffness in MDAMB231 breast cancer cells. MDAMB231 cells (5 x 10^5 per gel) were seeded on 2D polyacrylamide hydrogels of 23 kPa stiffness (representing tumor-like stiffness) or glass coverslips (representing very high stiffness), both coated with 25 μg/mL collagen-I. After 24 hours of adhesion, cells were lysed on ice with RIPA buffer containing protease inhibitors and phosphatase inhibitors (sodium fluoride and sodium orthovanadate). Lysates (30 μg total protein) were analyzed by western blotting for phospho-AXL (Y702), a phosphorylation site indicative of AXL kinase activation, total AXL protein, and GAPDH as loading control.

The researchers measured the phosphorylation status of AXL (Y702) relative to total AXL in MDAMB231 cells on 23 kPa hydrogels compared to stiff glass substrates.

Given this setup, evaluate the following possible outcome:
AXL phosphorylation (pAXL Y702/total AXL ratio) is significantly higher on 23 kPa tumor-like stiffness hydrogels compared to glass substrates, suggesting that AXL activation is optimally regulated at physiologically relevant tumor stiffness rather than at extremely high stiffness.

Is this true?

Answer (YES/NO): NO